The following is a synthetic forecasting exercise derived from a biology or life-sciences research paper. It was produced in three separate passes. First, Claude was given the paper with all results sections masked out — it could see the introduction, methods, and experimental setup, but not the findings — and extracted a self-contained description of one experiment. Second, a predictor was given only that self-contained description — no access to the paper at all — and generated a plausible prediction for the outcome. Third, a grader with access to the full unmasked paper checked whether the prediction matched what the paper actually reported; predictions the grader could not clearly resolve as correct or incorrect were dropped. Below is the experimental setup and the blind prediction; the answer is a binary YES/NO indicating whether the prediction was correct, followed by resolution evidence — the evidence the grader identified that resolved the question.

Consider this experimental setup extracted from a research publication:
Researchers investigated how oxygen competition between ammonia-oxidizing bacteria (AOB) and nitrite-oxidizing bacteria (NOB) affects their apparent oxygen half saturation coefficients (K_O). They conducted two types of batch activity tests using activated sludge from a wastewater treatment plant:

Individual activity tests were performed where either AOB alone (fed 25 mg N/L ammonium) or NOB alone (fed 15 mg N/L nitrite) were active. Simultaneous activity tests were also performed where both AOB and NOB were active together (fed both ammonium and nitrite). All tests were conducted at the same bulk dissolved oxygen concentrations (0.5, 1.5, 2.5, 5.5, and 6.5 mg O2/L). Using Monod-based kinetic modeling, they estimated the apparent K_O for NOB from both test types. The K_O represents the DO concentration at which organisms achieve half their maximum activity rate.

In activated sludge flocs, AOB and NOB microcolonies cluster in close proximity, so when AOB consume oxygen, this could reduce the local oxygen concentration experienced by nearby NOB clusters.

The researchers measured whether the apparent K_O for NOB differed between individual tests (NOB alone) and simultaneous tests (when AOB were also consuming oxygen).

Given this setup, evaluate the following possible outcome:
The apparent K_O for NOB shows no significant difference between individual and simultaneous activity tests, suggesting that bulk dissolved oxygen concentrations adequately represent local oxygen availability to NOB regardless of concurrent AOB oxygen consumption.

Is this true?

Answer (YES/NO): YES